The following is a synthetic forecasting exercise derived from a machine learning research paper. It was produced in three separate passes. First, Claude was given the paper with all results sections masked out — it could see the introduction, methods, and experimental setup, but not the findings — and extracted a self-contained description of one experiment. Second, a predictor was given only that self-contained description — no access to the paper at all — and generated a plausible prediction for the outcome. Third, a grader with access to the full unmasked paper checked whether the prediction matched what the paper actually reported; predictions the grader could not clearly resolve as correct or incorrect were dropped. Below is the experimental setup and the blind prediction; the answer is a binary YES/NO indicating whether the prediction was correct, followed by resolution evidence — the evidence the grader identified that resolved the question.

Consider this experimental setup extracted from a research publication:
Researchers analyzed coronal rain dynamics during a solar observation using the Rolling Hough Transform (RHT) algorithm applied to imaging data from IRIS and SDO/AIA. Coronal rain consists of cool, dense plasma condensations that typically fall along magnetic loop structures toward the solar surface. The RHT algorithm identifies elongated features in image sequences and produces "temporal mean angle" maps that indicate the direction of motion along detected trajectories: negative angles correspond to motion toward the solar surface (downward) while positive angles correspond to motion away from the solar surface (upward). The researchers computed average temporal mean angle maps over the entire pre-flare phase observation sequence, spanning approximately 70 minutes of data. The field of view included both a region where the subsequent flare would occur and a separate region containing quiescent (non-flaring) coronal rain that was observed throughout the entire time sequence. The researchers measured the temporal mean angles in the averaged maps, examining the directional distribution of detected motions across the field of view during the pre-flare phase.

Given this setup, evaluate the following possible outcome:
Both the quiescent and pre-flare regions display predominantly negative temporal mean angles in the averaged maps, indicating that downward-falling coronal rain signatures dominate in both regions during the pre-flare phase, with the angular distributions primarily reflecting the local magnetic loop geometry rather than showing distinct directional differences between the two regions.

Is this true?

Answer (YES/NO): YES